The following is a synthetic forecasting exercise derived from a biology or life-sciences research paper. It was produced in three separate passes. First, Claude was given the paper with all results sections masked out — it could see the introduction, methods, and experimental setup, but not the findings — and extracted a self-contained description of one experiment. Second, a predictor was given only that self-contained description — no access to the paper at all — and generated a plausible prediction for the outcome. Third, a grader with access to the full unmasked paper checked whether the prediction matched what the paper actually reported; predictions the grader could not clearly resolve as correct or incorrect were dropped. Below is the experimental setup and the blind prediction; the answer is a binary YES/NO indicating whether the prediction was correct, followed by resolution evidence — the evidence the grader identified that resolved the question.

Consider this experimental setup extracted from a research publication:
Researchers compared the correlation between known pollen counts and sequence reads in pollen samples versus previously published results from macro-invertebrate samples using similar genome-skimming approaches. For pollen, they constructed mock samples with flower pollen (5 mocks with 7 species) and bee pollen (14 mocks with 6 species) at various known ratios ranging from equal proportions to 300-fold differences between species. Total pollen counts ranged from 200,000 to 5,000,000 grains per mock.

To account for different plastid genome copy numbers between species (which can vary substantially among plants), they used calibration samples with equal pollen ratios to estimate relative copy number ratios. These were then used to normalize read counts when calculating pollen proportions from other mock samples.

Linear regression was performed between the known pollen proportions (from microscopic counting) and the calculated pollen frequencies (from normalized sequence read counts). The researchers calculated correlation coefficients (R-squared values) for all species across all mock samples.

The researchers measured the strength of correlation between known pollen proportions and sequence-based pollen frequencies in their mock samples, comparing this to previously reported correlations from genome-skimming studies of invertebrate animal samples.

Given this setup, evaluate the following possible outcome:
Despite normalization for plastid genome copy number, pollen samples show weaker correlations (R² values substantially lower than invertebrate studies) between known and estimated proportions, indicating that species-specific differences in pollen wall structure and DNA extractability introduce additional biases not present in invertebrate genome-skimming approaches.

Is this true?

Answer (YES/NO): NO